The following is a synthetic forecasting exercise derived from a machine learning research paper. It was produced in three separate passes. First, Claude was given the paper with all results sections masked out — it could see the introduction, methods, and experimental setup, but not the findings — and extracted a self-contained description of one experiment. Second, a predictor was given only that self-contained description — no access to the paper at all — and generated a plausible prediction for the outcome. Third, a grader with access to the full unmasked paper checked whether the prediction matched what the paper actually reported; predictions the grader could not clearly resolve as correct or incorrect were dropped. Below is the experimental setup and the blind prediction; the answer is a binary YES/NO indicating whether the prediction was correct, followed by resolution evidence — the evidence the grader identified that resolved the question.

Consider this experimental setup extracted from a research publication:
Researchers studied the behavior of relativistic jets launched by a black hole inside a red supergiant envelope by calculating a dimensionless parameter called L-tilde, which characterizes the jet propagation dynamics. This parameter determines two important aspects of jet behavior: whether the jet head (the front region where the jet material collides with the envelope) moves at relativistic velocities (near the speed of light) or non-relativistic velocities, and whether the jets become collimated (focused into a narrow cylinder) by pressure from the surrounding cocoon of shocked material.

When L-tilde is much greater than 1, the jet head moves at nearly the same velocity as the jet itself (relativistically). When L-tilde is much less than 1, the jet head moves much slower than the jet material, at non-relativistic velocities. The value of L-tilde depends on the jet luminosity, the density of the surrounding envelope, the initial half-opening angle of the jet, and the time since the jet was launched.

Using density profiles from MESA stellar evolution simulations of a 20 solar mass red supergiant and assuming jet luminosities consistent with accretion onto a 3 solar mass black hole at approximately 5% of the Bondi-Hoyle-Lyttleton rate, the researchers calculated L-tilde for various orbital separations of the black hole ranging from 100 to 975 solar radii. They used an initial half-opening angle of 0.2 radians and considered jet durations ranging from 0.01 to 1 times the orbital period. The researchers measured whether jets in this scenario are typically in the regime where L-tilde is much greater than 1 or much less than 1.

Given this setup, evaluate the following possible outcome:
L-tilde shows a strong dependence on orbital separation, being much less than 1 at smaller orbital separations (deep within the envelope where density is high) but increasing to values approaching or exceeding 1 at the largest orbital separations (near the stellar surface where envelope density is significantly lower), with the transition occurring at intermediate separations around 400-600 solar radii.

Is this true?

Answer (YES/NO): NO